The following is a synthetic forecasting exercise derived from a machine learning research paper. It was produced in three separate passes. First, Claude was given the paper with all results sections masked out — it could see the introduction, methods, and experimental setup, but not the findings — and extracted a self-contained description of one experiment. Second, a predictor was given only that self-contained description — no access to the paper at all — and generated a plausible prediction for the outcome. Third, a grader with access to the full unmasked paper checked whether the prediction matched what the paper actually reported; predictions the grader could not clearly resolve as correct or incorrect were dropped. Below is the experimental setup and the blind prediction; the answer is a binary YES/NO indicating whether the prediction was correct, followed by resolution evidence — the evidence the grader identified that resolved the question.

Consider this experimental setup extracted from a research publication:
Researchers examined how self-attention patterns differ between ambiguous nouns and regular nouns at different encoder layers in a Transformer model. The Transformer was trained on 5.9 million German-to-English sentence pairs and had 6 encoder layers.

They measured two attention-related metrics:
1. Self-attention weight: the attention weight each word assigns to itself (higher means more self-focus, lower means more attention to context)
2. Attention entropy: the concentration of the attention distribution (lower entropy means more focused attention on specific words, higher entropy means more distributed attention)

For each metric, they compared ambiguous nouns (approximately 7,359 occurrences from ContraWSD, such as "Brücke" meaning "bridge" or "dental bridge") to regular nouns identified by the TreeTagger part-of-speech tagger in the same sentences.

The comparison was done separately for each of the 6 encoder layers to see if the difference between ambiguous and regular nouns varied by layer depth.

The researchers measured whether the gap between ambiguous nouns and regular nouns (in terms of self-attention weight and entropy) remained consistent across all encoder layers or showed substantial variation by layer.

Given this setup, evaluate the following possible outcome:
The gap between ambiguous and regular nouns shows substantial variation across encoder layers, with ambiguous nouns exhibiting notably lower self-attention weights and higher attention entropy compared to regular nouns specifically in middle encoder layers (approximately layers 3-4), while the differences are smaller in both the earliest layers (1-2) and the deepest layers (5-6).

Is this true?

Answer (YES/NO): NO